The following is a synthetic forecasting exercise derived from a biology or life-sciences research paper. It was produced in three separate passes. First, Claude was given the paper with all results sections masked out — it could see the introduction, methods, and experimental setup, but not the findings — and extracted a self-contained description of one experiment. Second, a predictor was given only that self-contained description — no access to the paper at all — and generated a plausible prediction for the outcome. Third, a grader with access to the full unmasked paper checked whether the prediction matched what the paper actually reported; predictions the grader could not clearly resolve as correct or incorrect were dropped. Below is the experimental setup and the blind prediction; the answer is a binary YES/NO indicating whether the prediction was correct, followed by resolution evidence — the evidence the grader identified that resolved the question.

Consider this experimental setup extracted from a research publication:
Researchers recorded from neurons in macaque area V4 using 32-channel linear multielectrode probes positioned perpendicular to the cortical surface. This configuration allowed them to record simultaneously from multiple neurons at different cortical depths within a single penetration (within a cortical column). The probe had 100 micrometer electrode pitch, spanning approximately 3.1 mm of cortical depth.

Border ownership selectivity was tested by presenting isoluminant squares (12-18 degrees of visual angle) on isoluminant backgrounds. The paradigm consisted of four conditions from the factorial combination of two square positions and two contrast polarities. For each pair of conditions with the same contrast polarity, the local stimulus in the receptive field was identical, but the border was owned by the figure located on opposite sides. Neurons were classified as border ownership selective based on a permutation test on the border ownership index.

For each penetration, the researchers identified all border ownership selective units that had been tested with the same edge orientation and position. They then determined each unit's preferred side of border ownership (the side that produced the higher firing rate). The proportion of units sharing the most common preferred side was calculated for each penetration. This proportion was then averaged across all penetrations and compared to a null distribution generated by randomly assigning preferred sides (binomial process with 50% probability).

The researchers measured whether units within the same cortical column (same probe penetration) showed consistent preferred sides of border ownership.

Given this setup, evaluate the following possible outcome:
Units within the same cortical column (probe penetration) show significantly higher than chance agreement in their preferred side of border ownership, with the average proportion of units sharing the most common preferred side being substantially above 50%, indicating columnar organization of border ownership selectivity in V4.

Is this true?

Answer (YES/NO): YES